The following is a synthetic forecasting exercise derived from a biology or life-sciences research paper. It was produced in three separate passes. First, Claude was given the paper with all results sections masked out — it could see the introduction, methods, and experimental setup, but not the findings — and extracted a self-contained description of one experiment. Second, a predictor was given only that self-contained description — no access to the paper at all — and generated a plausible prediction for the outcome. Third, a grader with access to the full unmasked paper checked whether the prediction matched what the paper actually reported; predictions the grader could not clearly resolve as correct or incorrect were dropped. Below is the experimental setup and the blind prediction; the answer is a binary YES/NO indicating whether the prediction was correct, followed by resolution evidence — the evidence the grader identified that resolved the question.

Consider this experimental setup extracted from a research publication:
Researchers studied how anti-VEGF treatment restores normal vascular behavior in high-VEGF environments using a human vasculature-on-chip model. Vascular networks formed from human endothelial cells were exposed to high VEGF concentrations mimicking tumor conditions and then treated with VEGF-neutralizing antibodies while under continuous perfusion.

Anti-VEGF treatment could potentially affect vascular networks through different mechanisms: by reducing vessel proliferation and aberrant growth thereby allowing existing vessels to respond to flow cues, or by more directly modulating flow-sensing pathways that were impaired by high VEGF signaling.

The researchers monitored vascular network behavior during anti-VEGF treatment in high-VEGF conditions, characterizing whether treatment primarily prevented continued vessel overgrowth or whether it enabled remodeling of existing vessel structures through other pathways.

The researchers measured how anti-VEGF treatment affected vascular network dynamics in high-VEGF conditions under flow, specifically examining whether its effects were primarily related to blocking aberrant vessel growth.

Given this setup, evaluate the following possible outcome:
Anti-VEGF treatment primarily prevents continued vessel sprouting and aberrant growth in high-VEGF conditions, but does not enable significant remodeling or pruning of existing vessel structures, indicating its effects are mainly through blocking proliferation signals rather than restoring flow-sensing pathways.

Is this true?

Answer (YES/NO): NO